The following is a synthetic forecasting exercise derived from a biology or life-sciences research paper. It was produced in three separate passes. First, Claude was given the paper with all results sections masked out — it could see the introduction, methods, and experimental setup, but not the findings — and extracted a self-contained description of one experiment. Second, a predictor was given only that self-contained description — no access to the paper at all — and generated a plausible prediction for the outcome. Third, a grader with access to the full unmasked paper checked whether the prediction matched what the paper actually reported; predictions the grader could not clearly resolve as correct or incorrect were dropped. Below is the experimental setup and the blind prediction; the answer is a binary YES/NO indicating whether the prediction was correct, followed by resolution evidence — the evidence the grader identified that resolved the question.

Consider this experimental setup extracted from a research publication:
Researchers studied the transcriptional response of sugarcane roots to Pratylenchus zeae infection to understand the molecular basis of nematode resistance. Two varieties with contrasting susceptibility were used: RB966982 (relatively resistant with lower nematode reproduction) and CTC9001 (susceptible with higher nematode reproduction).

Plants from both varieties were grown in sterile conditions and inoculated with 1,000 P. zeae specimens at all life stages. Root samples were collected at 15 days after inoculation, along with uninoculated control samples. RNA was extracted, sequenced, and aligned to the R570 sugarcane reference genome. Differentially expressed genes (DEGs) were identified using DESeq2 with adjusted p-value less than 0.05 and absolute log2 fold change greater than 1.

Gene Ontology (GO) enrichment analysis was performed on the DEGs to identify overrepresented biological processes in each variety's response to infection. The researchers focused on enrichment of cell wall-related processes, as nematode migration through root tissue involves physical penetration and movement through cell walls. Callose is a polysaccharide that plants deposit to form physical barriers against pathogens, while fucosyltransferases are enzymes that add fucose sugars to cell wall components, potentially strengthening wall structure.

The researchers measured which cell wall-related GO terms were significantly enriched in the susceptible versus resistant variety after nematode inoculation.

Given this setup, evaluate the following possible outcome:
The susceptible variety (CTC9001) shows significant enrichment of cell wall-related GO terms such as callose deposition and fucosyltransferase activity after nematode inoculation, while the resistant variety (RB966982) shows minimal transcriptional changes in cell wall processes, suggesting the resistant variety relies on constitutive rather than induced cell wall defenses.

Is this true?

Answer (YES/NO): NO